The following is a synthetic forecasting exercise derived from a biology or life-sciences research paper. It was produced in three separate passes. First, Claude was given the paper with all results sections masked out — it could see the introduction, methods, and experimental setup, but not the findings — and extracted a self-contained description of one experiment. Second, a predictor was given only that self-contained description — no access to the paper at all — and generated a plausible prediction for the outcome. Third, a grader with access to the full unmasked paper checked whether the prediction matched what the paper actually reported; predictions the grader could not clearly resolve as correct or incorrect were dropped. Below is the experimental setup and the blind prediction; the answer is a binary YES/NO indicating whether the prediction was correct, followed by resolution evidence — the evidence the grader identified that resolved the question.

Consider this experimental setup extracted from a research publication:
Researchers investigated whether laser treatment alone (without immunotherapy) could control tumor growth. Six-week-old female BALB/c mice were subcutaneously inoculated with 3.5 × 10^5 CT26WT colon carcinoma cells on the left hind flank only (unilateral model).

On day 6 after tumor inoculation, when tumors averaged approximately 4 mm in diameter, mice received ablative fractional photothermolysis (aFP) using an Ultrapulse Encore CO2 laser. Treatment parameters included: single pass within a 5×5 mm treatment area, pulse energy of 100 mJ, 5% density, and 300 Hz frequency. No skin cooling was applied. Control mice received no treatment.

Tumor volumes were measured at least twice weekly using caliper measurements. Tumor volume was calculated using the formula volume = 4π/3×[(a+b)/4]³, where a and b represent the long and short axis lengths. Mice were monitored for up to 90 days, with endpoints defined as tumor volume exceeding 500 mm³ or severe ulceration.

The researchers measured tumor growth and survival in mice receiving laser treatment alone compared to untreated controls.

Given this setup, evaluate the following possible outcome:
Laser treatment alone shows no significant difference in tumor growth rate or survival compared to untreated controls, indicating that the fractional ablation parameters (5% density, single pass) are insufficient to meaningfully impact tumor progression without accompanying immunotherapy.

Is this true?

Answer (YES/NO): NO